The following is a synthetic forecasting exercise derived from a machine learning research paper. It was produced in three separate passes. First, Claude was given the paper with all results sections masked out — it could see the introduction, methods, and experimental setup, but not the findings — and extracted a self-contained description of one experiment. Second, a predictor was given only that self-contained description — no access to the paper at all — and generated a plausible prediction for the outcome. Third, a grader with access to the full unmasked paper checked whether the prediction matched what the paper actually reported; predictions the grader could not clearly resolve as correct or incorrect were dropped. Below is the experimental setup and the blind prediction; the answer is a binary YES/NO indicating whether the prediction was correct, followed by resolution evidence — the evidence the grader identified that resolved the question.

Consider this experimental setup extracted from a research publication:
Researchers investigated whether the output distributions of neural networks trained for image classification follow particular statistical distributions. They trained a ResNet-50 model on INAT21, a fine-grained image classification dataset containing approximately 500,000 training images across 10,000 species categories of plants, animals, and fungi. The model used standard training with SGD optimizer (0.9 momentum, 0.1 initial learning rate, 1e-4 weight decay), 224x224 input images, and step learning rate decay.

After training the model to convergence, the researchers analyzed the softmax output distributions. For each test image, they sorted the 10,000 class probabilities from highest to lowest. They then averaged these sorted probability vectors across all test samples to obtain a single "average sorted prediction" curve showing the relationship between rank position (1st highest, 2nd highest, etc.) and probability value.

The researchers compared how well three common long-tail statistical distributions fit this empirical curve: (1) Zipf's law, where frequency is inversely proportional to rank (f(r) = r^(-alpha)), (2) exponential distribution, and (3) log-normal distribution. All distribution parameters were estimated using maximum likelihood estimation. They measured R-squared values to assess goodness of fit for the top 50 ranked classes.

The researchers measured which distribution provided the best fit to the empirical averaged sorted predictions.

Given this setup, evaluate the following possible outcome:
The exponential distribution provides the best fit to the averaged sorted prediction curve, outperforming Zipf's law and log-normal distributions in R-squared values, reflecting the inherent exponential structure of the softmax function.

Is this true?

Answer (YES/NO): NO